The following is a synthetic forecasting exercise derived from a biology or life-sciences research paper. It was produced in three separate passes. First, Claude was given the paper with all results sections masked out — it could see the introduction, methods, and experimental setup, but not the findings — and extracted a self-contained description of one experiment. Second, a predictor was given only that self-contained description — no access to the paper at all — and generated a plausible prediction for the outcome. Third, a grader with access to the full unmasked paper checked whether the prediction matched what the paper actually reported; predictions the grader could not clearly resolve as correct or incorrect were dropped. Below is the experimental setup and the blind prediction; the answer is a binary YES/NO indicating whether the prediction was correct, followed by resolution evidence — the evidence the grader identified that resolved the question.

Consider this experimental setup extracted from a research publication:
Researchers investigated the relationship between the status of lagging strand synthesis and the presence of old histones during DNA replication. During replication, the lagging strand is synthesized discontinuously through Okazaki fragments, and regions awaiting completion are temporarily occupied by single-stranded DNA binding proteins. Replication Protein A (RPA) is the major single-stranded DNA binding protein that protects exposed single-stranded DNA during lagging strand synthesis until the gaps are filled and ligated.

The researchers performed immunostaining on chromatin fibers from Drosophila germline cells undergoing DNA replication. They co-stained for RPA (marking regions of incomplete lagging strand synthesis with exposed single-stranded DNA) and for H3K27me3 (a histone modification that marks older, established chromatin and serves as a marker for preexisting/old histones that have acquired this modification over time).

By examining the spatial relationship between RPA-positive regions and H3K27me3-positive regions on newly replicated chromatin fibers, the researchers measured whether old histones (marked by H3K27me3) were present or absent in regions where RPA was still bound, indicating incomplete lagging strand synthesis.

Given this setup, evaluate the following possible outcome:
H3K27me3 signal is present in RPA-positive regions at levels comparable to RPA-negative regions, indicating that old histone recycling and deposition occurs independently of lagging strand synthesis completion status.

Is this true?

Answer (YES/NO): NO